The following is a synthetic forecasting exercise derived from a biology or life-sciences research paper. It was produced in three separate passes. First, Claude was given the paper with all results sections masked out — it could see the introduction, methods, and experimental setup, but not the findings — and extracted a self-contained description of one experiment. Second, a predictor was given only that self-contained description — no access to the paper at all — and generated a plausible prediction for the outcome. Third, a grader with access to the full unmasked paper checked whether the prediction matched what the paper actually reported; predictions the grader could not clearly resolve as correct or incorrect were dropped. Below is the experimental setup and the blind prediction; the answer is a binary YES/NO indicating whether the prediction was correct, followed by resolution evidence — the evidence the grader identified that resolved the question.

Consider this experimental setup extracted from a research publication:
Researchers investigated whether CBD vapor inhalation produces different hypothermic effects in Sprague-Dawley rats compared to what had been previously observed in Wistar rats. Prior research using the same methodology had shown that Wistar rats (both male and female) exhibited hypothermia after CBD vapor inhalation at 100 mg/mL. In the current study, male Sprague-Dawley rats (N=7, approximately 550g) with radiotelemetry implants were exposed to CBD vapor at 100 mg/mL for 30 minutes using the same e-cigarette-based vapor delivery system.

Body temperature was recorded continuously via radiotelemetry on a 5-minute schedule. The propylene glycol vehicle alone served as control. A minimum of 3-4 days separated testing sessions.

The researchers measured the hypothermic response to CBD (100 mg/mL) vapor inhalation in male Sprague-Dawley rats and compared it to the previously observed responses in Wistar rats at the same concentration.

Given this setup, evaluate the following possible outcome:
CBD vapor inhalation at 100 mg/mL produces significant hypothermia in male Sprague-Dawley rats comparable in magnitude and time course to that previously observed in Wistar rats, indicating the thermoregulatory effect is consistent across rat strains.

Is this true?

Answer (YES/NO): NO